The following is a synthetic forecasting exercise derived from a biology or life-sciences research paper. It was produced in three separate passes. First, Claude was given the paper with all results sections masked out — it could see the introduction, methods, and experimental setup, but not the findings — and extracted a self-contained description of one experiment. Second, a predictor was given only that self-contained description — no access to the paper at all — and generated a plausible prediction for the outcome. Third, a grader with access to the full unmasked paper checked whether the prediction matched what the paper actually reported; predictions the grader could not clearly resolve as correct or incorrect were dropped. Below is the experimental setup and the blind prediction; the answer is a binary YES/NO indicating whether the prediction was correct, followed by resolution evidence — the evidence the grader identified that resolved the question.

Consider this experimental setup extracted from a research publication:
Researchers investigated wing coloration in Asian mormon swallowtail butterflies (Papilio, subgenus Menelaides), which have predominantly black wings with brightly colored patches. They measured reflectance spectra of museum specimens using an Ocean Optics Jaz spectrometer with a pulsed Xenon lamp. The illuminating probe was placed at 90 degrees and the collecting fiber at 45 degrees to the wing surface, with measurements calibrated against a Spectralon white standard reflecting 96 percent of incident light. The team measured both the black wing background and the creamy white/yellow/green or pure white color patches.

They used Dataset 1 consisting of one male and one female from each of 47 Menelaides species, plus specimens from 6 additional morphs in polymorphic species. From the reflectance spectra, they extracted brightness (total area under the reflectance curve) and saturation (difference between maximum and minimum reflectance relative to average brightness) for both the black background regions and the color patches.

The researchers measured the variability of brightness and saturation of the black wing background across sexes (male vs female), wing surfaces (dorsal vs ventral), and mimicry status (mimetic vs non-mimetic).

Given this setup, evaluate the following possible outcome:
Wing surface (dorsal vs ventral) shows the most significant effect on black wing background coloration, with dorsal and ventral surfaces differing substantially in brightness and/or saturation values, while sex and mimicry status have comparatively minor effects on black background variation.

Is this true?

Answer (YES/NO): NO